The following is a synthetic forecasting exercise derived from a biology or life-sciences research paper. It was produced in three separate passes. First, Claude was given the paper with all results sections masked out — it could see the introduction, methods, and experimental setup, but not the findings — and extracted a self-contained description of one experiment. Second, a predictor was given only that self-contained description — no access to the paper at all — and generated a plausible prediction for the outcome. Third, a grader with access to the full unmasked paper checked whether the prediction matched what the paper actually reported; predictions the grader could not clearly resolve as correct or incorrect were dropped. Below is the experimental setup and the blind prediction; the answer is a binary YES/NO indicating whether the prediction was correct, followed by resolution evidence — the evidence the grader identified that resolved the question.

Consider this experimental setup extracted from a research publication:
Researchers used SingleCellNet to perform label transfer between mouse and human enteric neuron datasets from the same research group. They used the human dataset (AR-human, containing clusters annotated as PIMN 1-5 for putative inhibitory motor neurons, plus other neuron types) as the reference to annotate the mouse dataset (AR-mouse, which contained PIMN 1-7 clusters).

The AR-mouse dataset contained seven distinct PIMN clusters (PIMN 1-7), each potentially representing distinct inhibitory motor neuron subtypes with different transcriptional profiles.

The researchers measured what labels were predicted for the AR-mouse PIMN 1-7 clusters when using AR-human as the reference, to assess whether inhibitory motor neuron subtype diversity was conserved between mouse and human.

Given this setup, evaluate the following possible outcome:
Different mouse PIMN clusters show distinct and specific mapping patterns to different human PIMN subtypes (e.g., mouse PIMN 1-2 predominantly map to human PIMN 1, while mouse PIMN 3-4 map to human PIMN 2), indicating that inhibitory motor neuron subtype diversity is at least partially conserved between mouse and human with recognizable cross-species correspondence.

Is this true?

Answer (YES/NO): NO